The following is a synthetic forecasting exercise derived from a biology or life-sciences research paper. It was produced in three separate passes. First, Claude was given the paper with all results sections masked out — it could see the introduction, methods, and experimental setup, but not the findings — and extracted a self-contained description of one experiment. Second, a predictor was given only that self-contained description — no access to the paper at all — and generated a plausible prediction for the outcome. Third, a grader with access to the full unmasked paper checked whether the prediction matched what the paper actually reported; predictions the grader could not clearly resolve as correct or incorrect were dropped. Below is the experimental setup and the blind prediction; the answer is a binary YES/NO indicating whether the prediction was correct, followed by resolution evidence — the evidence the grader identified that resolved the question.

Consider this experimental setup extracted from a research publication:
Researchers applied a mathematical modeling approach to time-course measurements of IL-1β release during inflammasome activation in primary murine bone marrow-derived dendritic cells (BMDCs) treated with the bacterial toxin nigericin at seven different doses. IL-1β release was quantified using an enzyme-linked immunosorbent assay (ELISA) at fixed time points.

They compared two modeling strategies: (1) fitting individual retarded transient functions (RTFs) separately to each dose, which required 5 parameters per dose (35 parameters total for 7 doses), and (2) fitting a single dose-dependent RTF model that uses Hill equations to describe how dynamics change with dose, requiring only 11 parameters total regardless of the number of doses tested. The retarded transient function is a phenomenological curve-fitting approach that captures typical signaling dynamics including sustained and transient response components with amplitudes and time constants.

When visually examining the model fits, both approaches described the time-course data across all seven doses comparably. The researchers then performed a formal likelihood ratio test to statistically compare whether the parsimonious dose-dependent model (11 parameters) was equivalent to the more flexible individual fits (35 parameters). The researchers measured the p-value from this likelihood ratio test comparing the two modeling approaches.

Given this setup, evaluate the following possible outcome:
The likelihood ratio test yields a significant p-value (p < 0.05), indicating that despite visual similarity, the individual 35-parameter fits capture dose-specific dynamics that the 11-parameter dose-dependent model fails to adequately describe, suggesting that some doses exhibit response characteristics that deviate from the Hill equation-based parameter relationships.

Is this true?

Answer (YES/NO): YES